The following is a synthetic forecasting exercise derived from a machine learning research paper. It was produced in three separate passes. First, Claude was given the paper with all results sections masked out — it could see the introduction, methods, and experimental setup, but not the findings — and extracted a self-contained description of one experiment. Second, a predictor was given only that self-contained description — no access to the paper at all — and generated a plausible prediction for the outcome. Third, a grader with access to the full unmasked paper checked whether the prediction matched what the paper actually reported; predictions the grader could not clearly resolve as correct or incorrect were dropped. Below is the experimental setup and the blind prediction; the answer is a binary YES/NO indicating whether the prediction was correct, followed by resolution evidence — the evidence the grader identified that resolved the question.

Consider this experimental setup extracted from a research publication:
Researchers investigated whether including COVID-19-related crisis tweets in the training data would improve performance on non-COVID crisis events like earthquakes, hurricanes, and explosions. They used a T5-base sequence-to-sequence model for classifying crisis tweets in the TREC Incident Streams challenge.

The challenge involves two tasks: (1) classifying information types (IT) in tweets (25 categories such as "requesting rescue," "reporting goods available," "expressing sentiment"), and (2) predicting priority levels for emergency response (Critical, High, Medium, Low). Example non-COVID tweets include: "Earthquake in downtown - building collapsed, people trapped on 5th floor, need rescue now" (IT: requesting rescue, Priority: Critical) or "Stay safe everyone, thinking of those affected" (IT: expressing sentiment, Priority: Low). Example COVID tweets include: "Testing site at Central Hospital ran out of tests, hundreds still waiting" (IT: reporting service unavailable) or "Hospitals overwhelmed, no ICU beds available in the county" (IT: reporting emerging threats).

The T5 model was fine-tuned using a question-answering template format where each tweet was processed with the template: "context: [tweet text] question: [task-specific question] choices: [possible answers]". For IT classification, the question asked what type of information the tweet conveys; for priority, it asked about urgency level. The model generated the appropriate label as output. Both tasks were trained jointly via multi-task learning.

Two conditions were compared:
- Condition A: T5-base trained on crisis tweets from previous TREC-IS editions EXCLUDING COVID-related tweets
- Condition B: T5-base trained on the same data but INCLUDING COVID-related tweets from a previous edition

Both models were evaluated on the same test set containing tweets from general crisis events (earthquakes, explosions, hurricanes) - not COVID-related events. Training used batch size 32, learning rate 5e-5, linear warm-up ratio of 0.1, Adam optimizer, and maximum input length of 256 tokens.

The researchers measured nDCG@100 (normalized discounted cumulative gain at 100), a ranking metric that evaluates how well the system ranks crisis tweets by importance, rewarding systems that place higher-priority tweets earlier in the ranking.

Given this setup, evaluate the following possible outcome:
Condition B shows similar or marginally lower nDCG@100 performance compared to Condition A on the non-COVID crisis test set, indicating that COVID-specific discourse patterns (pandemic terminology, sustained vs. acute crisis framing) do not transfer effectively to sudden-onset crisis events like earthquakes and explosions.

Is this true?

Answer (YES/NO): NO